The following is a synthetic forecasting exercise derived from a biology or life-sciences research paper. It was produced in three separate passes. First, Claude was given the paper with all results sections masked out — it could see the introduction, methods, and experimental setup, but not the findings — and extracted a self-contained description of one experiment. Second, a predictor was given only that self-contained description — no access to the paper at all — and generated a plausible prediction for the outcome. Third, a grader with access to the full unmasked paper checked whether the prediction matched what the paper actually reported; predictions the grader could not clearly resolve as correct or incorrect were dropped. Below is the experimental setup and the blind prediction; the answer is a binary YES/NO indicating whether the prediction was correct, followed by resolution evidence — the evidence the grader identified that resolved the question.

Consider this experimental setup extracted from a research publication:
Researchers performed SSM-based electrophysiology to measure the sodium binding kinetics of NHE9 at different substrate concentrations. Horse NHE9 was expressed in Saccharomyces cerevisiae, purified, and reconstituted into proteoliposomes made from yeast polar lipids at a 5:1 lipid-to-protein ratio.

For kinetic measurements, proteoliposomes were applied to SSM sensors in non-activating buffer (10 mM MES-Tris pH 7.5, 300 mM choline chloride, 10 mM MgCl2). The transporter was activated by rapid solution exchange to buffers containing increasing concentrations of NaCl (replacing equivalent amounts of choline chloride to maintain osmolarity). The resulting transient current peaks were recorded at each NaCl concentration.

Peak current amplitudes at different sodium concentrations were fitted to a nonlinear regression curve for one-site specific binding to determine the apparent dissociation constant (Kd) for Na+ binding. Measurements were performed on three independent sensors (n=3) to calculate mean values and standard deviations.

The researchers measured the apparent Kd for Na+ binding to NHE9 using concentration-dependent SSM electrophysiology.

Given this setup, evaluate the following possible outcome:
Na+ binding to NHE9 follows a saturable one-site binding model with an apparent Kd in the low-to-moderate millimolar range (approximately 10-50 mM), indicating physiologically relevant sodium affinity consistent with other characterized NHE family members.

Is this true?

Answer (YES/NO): YES